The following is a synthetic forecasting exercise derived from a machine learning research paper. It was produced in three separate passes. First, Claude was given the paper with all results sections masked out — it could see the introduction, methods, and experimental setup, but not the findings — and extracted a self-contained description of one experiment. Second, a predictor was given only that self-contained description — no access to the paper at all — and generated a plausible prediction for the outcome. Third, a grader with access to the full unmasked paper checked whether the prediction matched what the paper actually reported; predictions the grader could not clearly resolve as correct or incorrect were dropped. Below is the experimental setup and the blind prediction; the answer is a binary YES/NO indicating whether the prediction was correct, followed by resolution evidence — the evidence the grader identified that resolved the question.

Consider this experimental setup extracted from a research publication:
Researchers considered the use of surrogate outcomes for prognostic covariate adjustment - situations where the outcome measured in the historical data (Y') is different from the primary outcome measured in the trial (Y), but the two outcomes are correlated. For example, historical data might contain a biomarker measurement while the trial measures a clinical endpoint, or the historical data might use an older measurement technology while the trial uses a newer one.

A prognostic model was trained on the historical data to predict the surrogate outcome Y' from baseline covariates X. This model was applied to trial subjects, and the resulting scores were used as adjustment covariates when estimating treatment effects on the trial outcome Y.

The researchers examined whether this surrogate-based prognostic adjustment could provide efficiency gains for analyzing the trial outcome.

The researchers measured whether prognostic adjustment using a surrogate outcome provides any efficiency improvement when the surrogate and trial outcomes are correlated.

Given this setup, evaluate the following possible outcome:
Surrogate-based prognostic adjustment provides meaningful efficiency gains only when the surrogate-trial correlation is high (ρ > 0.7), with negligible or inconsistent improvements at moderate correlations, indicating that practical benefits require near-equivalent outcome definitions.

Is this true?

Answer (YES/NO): NO